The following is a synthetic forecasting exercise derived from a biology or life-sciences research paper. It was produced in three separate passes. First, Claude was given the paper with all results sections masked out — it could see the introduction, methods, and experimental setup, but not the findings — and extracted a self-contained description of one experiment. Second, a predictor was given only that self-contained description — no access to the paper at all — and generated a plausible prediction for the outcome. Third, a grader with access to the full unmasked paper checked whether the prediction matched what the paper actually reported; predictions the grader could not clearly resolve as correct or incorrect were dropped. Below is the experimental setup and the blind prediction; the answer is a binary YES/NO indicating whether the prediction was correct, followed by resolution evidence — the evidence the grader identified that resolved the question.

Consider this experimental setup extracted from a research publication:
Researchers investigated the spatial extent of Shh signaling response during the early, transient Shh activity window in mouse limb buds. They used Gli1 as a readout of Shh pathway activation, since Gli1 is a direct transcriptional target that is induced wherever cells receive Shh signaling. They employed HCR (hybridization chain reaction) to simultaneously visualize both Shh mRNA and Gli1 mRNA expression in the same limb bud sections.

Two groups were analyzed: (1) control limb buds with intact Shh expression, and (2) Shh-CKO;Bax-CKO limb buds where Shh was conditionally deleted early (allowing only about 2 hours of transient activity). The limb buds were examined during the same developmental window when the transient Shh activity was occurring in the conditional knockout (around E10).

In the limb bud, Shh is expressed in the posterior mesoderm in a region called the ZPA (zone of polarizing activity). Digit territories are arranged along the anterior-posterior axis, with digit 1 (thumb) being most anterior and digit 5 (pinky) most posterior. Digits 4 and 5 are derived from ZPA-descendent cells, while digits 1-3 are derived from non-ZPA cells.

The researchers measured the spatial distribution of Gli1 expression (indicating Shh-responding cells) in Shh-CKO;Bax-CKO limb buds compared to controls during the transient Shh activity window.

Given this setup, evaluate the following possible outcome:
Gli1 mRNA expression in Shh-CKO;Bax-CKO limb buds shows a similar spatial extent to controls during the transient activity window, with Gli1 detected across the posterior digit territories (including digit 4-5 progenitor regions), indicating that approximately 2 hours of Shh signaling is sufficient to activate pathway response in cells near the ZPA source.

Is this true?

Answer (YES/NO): YES